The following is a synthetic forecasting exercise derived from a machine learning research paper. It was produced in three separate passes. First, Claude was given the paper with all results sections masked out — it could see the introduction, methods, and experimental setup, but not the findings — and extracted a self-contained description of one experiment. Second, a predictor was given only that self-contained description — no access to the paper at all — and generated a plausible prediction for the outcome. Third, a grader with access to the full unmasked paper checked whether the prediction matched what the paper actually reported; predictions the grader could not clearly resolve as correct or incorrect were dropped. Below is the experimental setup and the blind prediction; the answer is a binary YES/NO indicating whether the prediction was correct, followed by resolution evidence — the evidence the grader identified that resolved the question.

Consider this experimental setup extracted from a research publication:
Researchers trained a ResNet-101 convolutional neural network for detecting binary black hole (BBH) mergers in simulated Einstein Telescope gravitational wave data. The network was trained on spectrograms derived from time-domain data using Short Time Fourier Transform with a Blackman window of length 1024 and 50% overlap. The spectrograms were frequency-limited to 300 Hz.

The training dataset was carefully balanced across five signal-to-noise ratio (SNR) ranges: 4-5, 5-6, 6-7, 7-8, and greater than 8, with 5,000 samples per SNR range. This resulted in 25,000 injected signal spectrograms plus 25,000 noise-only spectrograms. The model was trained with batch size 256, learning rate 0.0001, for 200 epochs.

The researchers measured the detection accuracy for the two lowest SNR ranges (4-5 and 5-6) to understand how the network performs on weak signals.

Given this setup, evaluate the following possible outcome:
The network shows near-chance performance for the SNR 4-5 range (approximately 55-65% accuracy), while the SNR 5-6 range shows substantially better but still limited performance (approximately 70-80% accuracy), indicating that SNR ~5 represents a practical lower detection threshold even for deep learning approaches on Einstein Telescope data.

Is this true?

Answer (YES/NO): NO